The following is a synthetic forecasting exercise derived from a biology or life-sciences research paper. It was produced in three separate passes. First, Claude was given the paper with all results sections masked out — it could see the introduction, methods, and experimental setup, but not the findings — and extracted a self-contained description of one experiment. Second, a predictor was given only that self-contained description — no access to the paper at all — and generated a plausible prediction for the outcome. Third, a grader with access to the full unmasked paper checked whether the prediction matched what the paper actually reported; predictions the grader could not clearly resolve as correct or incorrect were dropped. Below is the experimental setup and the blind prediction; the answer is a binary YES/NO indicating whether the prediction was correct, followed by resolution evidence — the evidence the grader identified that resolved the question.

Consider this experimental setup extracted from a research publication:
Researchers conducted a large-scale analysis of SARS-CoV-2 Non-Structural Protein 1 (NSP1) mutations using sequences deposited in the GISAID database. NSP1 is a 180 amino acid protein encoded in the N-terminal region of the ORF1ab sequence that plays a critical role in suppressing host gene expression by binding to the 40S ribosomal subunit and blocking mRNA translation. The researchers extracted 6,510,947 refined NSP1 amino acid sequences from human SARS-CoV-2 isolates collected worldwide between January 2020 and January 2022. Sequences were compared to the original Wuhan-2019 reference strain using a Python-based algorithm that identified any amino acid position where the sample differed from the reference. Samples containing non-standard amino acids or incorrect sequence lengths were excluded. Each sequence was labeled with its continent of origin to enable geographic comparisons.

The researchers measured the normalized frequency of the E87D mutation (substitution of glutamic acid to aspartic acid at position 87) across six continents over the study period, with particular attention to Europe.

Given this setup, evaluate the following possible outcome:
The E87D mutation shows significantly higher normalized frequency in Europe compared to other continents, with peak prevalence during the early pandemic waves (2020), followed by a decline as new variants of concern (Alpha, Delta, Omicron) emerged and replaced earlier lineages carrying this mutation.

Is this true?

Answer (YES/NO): NO